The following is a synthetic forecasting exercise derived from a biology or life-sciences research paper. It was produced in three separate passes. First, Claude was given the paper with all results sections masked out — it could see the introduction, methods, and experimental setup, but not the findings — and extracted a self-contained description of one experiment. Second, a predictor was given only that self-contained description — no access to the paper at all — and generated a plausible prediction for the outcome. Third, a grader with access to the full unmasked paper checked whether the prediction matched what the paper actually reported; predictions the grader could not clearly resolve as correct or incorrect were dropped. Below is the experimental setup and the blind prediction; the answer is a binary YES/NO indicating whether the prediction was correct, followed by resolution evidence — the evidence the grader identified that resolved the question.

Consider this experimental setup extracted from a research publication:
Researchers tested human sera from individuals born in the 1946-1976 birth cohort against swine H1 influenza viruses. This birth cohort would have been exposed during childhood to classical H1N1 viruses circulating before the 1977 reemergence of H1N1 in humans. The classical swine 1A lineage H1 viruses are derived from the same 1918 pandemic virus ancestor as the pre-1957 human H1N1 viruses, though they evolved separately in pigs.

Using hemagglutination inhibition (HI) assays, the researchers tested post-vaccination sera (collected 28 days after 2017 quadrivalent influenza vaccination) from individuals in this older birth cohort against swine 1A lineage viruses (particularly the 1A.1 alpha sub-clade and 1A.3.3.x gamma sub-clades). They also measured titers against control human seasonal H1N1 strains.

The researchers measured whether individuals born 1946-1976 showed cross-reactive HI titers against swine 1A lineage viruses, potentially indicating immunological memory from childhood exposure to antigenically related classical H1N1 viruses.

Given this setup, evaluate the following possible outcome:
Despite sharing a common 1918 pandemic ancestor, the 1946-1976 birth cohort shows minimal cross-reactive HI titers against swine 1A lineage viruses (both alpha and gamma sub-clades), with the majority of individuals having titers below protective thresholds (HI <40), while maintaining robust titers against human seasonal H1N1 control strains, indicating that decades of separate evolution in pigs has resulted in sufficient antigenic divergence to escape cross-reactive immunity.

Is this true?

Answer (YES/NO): NO